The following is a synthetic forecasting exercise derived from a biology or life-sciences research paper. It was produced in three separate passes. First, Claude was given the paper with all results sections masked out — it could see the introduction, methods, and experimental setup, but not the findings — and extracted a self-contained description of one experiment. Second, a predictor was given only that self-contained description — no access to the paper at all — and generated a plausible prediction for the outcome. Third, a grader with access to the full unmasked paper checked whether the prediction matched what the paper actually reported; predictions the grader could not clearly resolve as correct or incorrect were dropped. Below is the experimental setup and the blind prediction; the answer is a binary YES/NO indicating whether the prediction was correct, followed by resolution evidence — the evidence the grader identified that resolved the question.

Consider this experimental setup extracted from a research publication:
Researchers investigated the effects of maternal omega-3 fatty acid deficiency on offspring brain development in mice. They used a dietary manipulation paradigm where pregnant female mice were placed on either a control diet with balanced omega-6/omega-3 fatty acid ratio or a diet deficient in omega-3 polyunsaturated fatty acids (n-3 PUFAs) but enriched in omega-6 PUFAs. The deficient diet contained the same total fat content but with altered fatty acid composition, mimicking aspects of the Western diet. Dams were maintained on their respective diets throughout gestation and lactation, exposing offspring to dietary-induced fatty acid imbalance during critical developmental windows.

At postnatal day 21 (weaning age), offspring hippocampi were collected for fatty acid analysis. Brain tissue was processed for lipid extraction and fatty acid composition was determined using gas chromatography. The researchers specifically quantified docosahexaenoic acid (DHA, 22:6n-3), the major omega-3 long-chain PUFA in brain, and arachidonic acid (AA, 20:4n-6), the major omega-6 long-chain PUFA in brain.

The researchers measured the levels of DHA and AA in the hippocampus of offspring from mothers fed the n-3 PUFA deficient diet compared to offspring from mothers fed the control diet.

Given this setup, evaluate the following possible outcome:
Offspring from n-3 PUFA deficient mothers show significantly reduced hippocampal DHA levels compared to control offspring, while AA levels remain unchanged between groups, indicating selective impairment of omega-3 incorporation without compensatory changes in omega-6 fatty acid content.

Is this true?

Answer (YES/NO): NO